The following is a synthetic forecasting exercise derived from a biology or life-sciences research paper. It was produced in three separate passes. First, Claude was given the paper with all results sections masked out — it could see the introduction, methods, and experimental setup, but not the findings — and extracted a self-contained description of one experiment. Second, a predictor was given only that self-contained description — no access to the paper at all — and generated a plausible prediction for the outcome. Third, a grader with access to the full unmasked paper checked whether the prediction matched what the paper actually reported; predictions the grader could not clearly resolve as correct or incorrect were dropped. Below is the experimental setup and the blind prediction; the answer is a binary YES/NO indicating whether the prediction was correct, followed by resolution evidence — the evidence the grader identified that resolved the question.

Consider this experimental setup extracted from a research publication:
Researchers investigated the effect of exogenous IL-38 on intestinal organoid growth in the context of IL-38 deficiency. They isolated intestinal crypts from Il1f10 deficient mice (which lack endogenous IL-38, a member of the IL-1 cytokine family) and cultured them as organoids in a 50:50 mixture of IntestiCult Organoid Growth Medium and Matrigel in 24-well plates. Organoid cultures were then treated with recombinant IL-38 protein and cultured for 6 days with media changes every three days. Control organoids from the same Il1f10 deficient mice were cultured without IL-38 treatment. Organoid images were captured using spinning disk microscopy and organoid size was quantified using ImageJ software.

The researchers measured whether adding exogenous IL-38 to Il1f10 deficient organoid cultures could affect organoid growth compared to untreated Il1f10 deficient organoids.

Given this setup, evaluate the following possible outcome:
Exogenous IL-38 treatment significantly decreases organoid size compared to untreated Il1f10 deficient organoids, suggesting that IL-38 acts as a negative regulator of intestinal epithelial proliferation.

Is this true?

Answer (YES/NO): NO